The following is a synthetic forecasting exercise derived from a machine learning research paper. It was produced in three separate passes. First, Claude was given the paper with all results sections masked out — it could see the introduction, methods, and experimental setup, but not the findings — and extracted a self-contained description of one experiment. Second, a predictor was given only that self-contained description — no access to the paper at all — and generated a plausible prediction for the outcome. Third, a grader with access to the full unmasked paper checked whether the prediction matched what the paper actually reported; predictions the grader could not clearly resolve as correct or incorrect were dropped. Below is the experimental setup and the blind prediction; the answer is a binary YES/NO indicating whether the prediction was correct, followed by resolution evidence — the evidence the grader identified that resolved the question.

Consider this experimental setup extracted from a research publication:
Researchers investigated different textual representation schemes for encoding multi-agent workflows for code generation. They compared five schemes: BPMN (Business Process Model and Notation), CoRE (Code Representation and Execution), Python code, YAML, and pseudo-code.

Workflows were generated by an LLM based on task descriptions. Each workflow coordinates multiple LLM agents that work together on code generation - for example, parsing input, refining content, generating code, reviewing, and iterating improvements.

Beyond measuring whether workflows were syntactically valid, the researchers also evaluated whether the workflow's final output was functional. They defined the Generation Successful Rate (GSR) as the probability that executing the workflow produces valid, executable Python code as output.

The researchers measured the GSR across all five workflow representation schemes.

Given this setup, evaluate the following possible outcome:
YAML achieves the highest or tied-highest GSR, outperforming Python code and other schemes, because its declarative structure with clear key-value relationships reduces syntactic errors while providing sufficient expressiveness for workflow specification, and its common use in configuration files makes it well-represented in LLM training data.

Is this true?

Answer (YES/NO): NO